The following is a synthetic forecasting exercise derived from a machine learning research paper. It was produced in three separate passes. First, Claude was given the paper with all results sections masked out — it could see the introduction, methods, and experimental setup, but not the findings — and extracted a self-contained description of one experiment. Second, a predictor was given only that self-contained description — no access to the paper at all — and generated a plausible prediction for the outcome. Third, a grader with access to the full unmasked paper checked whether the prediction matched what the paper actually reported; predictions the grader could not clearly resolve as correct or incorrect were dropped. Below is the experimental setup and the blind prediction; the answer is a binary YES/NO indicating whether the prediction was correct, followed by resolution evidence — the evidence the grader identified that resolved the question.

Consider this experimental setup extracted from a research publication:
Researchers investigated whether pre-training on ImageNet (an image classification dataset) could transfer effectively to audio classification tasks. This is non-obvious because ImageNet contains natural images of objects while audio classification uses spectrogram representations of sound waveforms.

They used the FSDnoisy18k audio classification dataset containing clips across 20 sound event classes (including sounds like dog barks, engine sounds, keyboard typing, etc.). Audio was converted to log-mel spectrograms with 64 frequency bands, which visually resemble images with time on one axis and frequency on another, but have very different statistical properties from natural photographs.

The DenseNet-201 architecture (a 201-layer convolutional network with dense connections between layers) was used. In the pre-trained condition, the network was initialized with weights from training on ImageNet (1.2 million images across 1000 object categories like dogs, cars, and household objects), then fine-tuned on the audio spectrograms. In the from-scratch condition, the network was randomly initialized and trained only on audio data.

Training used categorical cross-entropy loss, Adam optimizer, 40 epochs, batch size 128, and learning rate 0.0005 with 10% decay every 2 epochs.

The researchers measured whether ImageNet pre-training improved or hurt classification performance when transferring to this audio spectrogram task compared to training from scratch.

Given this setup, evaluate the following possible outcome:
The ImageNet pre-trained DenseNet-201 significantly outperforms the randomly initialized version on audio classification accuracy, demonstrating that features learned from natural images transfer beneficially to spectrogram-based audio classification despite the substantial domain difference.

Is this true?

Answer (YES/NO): YES